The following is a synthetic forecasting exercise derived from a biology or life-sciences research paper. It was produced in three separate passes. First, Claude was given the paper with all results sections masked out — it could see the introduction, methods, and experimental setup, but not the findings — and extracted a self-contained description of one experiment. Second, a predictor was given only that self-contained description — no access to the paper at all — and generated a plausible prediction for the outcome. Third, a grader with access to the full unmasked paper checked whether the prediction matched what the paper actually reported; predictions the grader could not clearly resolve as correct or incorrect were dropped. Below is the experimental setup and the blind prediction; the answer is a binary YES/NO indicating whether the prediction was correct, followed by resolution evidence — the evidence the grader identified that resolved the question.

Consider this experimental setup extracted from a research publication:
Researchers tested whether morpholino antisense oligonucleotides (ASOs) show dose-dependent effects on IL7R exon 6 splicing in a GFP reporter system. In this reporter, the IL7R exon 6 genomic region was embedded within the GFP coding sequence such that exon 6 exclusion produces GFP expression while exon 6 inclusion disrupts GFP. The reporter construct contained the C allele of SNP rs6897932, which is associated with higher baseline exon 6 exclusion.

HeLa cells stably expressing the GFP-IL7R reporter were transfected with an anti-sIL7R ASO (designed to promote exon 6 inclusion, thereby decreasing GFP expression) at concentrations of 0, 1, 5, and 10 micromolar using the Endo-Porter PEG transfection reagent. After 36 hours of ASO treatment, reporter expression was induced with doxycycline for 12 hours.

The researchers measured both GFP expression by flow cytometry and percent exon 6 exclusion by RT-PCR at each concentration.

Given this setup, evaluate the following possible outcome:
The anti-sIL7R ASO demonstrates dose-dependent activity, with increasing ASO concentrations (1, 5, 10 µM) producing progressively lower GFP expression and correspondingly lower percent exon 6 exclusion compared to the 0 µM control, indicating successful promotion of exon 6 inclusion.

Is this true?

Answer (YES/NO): YES